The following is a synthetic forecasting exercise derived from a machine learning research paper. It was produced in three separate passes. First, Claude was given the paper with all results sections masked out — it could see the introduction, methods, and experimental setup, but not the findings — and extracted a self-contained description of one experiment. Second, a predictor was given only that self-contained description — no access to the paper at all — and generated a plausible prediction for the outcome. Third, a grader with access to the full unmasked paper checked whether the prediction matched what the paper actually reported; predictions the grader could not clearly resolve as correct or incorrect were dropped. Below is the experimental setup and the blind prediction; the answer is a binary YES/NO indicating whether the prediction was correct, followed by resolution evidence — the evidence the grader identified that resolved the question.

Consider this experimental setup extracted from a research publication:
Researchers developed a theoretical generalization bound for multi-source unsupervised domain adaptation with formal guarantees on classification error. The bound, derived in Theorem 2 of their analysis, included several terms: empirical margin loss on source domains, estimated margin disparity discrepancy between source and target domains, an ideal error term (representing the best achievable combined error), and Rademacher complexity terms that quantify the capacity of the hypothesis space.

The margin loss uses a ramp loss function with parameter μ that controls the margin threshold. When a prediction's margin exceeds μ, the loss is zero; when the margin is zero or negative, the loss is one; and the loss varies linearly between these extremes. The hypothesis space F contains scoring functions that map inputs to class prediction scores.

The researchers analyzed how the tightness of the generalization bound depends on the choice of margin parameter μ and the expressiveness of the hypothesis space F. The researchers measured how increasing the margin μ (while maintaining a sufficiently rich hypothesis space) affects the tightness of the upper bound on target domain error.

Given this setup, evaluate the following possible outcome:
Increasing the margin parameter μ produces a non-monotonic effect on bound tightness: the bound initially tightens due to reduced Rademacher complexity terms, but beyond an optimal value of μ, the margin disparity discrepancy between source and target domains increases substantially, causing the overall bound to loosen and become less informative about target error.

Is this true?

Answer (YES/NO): YES